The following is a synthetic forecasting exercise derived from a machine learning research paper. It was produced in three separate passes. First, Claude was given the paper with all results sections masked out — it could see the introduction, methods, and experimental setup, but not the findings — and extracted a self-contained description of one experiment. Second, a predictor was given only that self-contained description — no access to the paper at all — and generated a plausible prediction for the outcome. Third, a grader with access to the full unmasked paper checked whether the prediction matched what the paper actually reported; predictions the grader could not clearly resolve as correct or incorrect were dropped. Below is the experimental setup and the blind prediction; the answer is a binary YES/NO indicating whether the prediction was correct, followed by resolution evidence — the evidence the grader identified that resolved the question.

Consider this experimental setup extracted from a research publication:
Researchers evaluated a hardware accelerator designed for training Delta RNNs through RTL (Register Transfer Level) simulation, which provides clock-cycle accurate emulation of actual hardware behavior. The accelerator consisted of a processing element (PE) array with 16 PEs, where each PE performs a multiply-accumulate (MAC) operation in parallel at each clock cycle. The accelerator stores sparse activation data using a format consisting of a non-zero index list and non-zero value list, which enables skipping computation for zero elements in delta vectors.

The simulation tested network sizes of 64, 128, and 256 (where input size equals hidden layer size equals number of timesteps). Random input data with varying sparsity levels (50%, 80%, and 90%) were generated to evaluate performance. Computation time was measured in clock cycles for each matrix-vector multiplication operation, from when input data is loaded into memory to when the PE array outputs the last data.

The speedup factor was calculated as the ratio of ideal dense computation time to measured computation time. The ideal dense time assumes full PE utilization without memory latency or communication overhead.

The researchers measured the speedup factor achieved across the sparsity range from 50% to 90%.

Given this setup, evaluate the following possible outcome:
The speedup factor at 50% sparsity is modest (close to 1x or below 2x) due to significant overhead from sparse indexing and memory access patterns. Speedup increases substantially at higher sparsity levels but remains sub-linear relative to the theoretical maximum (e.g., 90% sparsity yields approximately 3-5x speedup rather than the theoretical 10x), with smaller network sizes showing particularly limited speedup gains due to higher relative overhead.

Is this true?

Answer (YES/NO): NO